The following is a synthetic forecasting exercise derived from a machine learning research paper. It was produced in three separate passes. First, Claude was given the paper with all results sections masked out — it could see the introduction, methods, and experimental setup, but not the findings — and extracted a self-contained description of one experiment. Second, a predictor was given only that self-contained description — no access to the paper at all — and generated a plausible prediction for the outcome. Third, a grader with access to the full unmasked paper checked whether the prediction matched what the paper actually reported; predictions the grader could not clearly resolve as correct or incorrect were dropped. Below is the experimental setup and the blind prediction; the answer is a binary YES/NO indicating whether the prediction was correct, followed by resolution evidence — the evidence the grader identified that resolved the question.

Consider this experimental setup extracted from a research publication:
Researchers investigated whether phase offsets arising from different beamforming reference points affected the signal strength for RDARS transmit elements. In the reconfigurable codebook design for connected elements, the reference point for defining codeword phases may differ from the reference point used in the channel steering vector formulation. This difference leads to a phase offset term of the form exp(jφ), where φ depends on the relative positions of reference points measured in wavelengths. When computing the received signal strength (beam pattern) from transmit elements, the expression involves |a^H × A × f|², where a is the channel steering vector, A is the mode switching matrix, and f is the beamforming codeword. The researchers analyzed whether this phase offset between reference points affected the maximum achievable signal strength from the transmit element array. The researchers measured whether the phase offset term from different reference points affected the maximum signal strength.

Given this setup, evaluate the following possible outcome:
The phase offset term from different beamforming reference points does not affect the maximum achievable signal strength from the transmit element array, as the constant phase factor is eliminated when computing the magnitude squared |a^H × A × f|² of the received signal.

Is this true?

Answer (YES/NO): YES